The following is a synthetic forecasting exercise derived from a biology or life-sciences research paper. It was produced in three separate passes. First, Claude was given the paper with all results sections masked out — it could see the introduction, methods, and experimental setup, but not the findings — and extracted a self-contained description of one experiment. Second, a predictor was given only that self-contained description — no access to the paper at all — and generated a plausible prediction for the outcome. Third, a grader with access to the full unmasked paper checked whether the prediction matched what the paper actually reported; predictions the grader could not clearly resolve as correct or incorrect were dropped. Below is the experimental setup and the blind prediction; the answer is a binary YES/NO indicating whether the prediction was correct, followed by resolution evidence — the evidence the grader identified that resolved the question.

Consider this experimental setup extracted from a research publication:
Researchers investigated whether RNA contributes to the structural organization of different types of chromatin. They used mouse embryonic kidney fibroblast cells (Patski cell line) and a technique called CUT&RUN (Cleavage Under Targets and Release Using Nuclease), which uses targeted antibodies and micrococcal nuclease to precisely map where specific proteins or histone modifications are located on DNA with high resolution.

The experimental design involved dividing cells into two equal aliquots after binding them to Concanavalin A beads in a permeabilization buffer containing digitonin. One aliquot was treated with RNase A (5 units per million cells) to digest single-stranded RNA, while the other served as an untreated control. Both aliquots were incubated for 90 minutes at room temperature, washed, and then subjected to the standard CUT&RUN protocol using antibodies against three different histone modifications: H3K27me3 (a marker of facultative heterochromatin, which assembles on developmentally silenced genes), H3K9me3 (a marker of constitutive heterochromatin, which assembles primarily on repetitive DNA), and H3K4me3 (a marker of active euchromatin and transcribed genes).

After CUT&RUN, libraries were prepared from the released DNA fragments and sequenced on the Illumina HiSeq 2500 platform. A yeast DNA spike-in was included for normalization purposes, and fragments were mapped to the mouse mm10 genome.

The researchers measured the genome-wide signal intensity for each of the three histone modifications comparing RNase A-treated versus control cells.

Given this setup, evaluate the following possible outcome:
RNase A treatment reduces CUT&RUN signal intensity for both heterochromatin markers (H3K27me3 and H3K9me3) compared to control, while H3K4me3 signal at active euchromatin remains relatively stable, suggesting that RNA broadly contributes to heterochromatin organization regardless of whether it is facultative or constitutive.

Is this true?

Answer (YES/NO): YES